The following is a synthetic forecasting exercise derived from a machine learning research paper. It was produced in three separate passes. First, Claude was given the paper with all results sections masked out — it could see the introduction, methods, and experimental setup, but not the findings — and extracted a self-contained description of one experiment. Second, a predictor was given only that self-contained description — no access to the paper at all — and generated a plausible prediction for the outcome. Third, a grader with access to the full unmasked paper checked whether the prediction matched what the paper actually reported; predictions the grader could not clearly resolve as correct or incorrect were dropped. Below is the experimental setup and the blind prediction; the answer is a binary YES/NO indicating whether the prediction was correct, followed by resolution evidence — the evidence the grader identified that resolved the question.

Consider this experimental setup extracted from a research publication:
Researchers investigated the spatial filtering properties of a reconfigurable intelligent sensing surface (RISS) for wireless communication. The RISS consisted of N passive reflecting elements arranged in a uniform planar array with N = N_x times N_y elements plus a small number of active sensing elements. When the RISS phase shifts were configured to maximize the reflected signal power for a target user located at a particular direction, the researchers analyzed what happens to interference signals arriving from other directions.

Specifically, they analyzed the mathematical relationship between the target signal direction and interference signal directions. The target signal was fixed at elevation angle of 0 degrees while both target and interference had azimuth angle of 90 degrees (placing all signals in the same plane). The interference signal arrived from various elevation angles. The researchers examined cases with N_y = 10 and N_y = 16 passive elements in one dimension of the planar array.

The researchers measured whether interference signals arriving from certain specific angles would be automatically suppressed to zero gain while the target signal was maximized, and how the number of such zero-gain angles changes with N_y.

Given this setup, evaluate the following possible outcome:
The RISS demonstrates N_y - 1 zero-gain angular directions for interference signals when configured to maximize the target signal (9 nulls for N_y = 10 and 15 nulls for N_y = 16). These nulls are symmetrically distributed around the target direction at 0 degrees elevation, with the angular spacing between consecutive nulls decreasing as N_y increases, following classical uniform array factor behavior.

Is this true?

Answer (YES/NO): NO